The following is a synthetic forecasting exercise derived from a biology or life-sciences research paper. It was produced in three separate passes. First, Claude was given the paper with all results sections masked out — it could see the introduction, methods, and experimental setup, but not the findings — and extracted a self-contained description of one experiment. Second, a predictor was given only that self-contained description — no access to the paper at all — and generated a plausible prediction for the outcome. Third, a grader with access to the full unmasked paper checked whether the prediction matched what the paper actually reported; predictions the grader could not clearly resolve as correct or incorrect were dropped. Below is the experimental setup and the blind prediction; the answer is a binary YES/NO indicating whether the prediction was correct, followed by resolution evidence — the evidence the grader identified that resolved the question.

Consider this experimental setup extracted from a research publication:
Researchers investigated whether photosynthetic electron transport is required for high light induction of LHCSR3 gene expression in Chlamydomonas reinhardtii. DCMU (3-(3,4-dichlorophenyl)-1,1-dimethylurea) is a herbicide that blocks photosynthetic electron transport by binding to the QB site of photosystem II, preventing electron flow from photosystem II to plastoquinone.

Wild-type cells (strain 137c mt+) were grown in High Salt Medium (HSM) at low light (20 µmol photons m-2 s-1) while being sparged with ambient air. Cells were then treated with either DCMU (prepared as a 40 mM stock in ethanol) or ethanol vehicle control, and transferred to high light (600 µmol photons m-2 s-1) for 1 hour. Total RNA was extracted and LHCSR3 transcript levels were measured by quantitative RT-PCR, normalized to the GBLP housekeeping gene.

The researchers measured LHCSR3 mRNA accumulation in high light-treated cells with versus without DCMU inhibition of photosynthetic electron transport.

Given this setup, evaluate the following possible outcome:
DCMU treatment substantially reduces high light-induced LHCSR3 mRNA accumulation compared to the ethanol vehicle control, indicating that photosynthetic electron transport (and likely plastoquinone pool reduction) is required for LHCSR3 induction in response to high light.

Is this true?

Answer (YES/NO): NO